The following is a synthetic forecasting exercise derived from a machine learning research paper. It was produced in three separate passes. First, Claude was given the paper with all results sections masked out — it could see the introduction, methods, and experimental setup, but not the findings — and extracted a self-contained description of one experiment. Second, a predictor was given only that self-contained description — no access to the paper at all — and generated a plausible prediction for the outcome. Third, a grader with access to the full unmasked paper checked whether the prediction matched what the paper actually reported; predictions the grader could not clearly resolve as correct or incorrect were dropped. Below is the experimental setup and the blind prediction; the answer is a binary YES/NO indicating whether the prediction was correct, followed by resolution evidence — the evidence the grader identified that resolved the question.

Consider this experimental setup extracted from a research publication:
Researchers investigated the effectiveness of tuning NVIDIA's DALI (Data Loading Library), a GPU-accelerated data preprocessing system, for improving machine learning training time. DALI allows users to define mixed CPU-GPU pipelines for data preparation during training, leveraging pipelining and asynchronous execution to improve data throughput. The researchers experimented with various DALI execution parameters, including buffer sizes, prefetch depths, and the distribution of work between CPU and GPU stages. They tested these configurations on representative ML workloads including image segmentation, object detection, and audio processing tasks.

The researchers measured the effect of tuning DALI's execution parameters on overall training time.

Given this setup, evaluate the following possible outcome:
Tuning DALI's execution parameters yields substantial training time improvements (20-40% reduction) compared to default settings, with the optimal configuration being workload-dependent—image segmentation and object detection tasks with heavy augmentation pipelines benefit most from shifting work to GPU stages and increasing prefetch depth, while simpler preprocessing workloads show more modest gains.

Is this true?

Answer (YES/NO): NO